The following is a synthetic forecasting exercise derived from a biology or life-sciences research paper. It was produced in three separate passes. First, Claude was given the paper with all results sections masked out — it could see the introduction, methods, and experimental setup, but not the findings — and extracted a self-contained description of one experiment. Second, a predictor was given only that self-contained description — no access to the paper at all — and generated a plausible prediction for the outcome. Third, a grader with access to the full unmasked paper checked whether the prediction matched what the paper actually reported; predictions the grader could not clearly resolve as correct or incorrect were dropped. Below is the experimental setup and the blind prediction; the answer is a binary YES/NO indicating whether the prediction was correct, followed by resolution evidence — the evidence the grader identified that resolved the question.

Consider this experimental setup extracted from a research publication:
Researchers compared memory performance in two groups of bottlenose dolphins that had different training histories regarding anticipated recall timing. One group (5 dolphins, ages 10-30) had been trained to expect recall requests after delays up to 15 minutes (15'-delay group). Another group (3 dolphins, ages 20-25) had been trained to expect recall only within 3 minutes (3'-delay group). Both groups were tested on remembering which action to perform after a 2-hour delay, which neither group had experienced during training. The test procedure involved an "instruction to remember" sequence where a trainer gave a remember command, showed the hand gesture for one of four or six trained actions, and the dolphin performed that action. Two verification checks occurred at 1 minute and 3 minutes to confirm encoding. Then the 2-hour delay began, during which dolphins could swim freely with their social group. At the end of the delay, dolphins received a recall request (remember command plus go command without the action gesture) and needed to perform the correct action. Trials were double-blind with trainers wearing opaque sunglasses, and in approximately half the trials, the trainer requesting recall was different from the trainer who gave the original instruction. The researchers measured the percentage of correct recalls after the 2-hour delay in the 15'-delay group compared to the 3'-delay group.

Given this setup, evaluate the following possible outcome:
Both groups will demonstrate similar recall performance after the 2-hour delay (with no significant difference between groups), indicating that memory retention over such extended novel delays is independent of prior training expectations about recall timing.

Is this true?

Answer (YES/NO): YES